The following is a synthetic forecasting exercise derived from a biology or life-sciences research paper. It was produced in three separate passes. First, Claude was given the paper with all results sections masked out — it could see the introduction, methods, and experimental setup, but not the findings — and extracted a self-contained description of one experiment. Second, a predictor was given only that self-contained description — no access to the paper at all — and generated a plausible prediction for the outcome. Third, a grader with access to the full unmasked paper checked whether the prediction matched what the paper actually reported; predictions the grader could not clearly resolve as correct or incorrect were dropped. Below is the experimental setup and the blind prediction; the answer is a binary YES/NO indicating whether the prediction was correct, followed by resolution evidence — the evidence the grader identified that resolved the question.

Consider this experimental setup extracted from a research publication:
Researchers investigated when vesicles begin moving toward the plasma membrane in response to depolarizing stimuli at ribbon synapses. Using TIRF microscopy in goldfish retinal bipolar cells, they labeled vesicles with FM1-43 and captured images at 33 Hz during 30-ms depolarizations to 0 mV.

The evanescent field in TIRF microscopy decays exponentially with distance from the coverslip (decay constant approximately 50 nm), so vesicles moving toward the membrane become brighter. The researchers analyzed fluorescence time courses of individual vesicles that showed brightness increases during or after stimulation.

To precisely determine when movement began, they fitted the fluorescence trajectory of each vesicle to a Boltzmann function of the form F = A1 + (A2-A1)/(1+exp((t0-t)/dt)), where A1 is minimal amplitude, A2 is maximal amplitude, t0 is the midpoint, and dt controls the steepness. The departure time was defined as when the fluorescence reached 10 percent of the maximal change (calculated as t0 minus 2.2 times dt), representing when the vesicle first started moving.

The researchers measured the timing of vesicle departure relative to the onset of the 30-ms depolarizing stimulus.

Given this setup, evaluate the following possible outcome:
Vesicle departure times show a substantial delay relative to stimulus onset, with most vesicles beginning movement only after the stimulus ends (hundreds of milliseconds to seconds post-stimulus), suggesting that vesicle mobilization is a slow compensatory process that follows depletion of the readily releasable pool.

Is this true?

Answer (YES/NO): NO